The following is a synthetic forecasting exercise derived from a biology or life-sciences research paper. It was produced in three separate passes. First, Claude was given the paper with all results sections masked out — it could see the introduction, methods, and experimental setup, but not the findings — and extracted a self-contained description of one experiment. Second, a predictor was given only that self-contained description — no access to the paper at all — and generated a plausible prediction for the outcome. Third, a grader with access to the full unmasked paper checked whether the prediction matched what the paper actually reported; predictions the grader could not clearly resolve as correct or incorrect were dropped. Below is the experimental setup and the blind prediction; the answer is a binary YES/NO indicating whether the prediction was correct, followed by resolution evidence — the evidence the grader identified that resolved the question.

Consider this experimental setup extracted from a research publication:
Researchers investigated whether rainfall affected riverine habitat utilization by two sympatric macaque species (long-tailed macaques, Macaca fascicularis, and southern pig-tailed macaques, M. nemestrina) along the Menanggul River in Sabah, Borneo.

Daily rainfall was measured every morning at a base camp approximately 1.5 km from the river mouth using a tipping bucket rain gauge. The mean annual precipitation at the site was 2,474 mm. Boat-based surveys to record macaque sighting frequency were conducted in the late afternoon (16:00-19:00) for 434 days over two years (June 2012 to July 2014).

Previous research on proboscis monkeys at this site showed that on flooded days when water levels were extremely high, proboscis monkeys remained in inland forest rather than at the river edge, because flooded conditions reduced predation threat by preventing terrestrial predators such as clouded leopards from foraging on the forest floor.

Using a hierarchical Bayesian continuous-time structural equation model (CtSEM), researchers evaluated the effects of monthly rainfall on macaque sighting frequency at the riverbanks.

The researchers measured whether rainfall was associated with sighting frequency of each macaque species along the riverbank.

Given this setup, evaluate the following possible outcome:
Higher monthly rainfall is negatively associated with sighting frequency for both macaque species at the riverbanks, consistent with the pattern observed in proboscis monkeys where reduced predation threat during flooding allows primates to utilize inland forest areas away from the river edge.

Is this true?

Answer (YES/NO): NO